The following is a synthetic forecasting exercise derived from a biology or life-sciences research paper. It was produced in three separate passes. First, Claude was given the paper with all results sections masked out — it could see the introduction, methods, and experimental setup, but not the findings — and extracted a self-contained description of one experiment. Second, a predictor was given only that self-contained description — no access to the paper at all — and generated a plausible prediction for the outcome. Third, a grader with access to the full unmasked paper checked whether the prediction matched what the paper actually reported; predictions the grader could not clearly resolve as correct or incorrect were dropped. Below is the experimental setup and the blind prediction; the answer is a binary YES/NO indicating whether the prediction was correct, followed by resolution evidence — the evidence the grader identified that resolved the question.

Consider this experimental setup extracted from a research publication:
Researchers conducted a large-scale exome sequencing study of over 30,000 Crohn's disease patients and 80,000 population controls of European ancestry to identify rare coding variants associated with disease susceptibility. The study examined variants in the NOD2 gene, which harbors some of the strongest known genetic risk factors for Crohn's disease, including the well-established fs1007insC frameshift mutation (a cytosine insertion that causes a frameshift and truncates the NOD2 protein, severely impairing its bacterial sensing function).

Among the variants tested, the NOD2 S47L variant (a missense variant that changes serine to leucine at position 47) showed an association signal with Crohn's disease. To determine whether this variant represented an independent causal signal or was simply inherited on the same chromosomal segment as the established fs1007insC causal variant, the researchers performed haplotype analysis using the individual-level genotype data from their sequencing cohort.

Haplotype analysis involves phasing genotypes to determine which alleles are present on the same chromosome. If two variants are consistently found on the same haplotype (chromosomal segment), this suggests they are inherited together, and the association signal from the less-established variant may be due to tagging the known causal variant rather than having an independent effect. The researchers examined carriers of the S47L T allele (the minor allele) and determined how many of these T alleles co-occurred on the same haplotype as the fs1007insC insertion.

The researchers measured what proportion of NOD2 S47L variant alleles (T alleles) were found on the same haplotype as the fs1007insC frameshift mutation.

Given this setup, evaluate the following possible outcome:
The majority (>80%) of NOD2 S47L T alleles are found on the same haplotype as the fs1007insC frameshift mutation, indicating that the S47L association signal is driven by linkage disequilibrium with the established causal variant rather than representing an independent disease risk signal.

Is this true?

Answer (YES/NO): YES